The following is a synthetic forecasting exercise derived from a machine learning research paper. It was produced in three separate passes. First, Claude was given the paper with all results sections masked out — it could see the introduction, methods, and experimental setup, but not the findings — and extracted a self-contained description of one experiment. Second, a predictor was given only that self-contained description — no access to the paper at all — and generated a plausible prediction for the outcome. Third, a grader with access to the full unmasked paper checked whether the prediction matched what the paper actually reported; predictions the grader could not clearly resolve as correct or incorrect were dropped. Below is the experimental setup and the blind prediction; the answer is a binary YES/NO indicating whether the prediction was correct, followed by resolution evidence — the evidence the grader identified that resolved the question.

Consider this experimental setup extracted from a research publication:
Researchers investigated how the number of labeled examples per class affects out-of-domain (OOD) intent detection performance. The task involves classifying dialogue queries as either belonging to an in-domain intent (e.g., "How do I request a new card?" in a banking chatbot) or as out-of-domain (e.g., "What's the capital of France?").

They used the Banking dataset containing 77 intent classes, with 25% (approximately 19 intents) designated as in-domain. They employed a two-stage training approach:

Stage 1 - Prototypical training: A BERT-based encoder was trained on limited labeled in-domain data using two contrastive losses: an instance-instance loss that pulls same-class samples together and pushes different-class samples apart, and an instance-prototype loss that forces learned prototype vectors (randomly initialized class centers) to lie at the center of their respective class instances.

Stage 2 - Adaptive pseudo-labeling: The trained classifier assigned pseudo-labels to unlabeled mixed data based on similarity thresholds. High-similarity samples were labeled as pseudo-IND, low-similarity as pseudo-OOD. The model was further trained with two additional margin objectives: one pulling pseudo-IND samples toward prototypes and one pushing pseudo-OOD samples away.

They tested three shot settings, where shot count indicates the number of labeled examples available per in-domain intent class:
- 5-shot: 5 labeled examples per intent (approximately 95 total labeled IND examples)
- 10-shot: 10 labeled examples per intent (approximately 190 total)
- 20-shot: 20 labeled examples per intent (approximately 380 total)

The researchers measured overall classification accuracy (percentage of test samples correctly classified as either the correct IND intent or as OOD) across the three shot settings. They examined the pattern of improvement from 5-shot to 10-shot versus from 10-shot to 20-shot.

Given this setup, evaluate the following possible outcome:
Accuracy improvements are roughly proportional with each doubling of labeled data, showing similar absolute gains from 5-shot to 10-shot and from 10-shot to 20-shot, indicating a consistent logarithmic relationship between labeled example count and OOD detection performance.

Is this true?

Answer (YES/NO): NO